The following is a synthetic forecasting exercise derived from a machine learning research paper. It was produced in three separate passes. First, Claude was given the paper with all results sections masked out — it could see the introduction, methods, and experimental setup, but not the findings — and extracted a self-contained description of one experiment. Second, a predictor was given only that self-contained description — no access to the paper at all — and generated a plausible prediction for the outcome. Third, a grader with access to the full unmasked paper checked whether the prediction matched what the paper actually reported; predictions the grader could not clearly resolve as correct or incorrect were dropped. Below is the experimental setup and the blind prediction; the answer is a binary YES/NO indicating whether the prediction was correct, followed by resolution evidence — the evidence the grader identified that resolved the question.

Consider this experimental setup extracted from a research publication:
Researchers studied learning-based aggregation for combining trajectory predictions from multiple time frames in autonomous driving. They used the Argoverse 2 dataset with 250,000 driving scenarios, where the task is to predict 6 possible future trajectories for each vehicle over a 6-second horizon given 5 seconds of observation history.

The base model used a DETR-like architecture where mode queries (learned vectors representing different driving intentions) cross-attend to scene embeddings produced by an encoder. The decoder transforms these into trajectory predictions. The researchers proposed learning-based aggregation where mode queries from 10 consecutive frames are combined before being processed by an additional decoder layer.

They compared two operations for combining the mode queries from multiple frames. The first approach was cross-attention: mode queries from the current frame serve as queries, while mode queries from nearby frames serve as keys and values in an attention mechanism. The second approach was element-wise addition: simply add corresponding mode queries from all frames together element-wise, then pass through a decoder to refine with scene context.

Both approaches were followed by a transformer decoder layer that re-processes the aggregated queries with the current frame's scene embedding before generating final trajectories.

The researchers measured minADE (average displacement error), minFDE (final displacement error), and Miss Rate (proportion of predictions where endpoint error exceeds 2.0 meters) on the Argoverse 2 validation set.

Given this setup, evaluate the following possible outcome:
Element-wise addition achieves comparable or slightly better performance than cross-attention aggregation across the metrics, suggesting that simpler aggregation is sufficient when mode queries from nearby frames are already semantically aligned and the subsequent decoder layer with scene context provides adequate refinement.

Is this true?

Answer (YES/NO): YES